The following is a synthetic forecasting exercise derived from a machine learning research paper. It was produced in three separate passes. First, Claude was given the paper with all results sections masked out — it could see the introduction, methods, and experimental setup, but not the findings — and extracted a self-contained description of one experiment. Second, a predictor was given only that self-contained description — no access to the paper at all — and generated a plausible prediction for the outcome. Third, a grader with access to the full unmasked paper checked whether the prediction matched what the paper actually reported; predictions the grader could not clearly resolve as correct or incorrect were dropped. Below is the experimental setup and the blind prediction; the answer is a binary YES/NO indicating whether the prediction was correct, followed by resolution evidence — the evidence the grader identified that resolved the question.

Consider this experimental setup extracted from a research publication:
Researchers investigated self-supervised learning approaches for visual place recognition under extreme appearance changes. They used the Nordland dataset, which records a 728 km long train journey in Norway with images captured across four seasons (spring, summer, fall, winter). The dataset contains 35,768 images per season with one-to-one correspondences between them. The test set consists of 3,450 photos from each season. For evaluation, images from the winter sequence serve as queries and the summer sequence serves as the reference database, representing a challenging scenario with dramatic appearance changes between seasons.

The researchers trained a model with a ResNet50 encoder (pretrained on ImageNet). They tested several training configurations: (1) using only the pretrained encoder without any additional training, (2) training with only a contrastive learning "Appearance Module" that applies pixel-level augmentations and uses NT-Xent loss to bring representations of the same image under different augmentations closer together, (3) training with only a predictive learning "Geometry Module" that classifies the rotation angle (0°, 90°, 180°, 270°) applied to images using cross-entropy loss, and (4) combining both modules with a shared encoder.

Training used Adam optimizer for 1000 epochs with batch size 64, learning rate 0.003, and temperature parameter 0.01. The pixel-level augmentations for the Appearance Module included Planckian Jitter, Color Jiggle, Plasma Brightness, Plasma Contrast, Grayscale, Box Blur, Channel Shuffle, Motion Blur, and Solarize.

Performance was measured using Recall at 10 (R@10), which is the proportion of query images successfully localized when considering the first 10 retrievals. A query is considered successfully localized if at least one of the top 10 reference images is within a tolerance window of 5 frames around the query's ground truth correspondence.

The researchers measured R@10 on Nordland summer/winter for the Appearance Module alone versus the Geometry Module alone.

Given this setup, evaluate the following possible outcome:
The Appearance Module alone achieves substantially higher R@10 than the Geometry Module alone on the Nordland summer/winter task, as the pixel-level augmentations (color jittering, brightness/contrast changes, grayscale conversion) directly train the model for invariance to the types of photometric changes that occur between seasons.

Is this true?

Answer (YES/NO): YES